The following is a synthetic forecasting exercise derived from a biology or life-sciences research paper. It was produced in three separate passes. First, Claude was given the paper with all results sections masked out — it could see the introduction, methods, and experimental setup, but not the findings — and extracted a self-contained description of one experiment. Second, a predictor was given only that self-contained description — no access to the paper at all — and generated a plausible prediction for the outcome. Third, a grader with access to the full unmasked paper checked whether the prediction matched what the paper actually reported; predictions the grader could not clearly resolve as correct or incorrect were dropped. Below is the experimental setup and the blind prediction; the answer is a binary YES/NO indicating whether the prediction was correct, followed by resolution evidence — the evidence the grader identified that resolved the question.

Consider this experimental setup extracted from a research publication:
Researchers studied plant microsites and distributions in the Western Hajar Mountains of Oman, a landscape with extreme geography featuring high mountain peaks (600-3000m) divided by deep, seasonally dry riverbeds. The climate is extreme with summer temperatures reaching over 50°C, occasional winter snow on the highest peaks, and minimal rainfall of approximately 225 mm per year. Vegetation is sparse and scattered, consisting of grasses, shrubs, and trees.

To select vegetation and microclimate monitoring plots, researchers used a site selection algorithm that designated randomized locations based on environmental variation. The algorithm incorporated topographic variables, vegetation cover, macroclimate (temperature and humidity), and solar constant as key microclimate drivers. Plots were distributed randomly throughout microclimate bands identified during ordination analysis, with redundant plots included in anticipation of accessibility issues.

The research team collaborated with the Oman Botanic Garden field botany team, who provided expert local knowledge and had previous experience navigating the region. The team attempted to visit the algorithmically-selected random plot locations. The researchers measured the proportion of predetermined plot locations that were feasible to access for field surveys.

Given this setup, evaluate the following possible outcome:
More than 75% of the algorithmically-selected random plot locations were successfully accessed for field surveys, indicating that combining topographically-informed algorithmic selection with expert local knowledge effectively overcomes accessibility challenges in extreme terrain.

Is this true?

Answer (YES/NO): NO